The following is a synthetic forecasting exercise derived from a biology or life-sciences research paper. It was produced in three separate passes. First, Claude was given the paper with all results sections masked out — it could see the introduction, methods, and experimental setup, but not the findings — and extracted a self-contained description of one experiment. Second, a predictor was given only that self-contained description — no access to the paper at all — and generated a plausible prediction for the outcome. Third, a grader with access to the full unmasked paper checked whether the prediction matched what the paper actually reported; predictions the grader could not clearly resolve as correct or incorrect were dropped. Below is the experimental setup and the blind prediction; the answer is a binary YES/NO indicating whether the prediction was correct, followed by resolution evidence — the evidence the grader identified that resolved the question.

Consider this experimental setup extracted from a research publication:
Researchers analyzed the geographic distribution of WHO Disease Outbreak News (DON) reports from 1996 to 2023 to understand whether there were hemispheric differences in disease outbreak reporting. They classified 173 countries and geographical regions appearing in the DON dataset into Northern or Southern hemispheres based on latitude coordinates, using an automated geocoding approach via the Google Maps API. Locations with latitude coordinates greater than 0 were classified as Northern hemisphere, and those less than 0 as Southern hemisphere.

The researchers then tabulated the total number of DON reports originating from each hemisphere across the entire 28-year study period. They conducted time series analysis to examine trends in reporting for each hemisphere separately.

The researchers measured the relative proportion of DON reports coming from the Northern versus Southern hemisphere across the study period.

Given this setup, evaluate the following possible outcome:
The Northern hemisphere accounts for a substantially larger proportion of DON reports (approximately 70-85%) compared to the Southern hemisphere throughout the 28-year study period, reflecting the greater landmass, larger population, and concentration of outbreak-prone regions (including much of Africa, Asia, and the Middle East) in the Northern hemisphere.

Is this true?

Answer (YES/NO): YES